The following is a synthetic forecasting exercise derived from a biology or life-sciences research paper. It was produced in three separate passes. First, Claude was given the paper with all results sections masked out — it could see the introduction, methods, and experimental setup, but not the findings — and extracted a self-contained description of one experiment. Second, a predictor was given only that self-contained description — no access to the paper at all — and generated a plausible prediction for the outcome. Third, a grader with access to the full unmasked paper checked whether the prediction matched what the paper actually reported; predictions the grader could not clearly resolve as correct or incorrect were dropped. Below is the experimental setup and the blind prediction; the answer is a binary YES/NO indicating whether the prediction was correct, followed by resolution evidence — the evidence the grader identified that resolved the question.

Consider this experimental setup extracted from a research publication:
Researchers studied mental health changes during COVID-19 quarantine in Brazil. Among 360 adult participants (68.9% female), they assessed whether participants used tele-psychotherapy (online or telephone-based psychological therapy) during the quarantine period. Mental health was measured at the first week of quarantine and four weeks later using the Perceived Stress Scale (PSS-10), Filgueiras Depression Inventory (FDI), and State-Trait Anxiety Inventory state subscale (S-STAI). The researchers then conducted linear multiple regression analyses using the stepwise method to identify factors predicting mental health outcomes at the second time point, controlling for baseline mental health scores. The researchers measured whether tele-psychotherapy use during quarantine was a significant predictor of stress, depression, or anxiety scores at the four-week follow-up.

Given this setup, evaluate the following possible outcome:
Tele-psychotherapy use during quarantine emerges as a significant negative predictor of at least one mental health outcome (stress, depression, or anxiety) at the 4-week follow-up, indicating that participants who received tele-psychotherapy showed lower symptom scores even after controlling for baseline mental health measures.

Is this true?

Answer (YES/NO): NO